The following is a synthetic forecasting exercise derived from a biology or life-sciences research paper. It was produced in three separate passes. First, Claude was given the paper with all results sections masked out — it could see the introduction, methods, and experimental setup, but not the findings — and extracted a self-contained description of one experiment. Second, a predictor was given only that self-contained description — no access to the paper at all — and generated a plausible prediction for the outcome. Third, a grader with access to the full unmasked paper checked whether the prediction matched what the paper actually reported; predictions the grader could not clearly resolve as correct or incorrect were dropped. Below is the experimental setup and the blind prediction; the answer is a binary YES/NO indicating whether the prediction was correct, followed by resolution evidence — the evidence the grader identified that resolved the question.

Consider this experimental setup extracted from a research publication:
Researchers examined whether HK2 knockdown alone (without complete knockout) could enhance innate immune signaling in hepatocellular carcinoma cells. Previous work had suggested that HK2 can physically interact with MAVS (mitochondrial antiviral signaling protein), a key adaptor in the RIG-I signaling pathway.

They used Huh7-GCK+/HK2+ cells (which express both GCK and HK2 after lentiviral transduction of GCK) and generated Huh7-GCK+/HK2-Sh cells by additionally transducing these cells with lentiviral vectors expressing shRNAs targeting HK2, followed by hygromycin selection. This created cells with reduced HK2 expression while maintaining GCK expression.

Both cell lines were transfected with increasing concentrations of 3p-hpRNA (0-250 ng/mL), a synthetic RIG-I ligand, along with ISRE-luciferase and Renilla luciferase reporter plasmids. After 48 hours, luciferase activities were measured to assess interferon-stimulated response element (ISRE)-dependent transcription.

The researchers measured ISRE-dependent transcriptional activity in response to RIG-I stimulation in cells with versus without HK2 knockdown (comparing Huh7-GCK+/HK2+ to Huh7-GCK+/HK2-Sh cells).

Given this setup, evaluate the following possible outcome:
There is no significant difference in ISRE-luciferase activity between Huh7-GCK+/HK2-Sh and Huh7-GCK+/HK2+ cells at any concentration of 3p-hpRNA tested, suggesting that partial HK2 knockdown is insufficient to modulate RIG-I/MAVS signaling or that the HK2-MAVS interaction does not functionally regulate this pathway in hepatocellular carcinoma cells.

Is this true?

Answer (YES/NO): NO